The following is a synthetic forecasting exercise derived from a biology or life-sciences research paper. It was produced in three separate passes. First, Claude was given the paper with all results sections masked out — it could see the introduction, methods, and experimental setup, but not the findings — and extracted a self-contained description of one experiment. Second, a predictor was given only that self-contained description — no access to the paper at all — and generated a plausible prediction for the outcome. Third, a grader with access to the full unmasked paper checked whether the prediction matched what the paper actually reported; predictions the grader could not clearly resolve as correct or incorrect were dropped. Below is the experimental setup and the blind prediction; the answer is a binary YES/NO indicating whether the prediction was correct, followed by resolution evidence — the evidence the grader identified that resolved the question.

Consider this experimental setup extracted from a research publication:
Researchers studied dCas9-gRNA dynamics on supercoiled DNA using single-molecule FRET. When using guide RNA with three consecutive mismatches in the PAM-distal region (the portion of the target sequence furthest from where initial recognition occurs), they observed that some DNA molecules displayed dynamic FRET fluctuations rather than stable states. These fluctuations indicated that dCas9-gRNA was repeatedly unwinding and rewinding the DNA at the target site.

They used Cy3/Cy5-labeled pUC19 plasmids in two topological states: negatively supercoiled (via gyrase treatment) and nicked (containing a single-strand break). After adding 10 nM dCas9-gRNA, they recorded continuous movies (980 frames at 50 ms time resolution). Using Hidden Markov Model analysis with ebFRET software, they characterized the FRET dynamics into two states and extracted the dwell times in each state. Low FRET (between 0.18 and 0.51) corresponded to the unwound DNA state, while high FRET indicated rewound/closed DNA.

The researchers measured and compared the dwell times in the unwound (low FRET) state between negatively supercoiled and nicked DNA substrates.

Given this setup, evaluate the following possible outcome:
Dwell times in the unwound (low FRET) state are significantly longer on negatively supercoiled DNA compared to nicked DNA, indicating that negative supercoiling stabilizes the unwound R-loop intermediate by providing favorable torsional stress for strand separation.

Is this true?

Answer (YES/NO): NO